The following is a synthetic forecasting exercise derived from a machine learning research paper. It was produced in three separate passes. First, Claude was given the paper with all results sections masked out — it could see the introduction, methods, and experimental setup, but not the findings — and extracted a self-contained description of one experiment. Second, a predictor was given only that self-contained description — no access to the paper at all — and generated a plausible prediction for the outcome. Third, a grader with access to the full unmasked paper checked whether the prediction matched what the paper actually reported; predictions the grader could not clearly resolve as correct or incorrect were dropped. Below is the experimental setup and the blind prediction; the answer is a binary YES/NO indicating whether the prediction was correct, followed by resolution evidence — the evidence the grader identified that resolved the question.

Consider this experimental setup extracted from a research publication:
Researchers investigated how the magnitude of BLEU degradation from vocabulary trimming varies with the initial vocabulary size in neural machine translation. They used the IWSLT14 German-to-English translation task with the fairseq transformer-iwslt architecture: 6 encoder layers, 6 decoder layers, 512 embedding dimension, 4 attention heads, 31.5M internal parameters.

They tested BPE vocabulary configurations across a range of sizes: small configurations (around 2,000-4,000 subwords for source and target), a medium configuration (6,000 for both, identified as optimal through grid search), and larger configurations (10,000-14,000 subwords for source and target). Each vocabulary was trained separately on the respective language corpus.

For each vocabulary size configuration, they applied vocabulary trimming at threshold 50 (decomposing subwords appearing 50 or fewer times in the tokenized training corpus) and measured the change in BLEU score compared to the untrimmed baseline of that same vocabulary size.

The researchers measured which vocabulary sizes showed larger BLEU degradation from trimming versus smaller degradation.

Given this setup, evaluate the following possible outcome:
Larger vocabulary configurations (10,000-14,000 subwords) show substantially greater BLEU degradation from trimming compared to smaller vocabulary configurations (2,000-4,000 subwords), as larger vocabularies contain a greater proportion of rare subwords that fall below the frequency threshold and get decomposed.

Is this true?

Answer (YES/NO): NO